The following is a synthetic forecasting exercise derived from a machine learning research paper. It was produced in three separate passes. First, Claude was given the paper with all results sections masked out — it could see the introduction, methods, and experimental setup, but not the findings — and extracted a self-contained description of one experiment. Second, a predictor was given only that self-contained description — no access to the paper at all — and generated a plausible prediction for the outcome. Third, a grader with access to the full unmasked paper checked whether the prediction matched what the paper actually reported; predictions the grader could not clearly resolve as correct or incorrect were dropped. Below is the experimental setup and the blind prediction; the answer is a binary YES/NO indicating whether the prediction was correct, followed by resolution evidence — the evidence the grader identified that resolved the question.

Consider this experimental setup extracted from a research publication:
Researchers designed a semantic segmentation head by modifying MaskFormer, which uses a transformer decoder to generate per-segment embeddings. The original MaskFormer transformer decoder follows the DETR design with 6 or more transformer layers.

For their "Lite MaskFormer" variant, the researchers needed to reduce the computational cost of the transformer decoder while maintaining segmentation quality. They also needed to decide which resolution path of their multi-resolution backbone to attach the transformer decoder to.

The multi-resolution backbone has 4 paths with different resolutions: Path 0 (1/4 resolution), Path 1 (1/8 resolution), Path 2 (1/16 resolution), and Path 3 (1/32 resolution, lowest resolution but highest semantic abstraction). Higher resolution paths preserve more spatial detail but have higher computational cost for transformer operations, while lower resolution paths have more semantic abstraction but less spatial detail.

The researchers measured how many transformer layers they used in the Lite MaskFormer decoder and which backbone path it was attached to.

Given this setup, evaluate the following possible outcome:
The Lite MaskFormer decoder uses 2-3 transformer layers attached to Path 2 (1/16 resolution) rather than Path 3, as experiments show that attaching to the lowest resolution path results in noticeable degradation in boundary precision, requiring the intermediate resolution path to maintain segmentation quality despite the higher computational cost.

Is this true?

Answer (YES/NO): NO